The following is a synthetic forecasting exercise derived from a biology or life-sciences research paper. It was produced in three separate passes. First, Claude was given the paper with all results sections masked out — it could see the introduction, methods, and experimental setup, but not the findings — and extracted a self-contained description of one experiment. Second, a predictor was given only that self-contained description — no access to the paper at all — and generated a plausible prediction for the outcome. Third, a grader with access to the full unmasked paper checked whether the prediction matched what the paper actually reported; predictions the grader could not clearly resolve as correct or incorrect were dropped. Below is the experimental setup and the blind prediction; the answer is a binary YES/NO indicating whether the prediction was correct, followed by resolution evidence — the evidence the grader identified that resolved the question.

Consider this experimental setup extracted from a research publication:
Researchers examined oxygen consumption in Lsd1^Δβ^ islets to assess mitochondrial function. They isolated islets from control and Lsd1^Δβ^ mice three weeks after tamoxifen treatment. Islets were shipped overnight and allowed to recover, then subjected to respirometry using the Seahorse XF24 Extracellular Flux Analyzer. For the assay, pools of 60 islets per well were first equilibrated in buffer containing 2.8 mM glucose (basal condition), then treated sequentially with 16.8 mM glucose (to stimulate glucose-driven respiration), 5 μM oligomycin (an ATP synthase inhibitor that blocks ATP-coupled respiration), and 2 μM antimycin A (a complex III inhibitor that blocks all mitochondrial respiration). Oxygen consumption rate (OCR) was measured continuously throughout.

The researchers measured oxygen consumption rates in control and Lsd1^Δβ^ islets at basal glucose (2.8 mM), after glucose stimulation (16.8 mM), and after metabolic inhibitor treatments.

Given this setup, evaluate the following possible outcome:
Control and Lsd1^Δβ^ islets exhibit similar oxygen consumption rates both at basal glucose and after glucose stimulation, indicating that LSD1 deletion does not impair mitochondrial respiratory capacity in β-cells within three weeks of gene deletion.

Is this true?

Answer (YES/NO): NO